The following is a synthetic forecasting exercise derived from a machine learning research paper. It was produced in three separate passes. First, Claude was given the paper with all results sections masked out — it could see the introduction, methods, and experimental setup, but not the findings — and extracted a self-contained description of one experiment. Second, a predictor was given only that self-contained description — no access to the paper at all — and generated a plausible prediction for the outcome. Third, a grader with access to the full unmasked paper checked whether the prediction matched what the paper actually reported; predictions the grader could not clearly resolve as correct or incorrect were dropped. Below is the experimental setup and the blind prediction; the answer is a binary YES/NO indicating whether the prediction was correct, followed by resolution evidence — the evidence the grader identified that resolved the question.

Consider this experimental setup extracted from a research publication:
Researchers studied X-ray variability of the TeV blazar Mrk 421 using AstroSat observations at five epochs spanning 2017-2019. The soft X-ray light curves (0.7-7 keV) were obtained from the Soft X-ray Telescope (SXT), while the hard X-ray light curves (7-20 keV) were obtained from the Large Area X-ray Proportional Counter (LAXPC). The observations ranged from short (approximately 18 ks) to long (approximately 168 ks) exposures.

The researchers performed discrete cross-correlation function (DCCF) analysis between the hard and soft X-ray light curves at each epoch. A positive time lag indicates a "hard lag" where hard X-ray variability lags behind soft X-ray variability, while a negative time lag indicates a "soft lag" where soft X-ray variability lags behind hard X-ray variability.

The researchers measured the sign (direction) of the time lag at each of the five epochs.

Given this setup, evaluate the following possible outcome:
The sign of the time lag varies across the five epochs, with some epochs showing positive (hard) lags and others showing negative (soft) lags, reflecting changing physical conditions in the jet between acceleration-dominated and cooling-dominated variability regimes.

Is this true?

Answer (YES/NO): YES